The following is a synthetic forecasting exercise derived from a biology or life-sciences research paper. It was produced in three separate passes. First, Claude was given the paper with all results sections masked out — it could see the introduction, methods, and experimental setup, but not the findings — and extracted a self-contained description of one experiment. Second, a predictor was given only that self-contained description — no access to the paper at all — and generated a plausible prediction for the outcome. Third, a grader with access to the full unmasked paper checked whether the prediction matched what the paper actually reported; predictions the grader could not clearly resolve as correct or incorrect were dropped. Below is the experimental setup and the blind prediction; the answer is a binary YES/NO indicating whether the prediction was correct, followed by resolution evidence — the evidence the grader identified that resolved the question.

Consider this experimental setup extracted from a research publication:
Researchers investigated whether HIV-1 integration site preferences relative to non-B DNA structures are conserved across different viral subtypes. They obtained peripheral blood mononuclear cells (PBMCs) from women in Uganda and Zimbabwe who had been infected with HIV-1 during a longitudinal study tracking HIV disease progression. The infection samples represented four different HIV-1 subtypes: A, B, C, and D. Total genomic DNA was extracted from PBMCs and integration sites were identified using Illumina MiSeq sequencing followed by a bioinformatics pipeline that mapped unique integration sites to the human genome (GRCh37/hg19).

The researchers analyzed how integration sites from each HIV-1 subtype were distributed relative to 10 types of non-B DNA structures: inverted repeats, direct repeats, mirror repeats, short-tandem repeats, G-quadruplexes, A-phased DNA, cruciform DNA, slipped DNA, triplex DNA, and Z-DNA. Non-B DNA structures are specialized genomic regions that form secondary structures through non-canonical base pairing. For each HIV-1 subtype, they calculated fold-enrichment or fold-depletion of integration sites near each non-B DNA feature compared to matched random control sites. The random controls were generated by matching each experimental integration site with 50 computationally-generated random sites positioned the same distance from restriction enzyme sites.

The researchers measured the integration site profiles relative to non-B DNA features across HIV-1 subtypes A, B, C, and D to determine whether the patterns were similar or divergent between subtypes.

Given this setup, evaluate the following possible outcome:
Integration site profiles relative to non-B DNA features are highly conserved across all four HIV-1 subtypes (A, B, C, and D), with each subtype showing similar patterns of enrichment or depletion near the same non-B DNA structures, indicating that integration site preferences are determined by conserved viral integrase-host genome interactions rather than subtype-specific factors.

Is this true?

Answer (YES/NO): NO